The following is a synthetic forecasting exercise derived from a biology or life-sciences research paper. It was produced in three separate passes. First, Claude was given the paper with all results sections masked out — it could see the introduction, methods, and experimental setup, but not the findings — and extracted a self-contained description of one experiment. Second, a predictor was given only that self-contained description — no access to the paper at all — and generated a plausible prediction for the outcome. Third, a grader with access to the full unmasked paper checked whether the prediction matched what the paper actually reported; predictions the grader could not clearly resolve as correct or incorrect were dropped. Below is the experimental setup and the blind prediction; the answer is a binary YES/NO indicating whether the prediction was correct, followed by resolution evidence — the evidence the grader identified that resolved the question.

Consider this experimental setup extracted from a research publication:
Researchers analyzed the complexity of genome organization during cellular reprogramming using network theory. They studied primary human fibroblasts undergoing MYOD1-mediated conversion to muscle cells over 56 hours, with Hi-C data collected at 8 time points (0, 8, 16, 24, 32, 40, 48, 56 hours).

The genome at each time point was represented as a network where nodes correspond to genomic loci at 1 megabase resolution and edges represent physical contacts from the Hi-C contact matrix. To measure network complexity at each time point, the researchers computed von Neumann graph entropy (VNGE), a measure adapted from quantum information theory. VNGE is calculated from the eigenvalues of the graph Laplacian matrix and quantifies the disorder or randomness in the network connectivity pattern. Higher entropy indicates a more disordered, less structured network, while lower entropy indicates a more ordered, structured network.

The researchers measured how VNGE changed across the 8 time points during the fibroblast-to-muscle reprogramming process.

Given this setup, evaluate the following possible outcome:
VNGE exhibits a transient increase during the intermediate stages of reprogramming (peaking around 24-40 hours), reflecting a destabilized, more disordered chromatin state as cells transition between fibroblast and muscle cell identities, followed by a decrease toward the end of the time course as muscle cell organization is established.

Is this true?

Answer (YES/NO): YES